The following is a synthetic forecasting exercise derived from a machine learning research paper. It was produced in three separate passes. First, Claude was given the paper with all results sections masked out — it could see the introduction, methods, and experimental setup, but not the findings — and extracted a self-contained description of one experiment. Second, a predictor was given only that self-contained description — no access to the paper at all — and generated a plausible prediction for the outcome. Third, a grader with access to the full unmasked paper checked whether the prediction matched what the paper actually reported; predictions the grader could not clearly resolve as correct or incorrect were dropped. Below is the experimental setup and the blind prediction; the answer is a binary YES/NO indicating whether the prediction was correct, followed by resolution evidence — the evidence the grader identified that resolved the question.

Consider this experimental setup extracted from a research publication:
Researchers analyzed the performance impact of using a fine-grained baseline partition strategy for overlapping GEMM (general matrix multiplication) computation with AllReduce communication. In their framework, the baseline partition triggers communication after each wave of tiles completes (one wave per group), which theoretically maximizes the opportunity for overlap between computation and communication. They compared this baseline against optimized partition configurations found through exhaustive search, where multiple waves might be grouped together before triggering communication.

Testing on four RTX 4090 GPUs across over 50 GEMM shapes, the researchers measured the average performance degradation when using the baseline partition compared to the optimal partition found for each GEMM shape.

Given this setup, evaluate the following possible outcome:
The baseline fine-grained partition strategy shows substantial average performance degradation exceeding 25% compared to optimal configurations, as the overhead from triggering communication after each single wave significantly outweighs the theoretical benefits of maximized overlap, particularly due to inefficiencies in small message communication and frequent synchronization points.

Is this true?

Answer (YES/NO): NO